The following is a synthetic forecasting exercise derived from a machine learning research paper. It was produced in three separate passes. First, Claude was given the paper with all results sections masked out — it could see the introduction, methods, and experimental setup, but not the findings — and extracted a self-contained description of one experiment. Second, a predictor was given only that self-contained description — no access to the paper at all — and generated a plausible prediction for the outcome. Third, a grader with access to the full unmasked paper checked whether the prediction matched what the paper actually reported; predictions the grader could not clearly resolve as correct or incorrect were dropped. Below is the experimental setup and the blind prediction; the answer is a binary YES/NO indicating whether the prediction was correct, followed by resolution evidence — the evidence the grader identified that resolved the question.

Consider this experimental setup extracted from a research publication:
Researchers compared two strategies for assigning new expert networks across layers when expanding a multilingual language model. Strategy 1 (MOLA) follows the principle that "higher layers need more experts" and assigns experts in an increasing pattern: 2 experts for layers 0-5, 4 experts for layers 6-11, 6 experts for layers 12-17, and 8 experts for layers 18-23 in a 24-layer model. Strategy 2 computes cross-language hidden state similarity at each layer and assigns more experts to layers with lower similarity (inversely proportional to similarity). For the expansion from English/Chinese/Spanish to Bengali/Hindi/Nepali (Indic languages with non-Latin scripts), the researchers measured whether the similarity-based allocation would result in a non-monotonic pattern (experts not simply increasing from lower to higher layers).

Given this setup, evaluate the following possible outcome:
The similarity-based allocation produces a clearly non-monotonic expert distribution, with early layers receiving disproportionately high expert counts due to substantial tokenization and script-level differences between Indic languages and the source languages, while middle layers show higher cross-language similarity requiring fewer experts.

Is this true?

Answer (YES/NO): YES